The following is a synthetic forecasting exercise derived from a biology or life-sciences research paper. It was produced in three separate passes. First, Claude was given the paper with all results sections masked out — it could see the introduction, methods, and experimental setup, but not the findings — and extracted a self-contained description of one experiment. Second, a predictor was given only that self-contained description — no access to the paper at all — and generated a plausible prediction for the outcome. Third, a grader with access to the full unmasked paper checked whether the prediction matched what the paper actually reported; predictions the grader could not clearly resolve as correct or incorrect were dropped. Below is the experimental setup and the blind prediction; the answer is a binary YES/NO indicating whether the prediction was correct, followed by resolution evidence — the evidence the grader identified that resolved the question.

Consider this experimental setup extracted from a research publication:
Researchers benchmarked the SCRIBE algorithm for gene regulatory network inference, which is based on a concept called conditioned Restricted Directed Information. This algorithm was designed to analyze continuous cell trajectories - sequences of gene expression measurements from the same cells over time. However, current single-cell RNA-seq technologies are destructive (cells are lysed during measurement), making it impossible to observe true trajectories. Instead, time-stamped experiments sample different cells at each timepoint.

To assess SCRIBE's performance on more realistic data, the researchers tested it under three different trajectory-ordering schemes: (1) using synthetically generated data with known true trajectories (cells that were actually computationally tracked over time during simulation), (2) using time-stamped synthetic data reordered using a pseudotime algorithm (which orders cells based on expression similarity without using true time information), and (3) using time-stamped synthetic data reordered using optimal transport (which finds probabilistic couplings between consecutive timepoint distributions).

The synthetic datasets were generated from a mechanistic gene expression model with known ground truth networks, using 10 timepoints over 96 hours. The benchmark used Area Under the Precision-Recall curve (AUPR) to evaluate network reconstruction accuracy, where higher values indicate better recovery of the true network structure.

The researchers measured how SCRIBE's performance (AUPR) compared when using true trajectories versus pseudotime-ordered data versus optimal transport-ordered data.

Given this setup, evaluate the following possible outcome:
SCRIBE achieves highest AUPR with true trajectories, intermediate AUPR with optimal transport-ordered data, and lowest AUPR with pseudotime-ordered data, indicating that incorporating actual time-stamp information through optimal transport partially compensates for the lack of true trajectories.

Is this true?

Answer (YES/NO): NO